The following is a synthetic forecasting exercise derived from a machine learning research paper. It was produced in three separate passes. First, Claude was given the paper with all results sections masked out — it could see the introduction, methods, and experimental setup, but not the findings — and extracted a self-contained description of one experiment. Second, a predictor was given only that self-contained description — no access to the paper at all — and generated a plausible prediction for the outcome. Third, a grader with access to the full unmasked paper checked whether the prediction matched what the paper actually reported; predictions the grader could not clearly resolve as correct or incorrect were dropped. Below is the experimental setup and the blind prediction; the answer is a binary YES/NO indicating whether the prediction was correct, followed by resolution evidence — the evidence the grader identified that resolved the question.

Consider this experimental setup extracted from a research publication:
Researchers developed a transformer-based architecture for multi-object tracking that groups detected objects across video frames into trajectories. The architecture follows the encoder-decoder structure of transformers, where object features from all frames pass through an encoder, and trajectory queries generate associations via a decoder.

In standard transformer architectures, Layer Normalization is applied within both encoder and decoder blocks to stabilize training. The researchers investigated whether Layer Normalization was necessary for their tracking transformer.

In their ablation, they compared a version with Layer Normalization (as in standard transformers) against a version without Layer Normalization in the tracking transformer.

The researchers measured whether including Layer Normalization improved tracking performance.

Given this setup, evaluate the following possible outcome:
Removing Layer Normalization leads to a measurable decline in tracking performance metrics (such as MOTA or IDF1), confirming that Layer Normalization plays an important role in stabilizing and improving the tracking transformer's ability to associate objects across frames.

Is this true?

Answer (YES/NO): NO